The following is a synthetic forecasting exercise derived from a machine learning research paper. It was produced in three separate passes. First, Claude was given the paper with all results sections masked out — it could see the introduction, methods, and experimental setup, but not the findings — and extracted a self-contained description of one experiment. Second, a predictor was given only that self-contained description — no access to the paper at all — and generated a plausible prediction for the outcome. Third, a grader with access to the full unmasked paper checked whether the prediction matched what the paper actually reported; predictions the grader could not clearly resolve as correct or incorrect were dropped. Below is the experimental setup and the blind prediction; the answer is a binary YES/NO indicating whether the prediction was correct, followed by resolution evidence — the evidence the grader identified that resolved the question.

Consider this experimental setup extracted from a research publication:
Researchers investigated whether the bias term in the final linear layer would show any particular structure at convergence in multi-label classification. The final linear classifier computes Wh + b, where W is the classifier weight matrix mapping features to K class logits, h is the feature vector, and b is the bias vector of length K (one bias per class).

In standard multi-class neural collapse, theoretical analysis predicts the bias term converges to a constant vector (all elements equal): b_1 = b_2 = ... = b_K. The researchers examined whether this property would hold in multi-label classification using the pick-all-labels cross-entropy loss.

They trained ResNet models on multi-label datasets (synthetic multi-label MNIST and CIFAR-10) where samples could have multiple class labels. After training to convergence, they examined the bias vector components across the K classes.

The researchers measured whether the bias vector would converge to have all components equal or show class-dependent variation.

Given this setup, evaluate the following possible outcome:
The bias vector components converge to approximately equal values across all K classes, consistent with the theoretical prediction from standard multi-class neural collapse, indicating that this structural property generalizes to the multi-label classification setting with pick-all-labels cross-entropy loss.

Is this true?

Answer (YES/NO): YES